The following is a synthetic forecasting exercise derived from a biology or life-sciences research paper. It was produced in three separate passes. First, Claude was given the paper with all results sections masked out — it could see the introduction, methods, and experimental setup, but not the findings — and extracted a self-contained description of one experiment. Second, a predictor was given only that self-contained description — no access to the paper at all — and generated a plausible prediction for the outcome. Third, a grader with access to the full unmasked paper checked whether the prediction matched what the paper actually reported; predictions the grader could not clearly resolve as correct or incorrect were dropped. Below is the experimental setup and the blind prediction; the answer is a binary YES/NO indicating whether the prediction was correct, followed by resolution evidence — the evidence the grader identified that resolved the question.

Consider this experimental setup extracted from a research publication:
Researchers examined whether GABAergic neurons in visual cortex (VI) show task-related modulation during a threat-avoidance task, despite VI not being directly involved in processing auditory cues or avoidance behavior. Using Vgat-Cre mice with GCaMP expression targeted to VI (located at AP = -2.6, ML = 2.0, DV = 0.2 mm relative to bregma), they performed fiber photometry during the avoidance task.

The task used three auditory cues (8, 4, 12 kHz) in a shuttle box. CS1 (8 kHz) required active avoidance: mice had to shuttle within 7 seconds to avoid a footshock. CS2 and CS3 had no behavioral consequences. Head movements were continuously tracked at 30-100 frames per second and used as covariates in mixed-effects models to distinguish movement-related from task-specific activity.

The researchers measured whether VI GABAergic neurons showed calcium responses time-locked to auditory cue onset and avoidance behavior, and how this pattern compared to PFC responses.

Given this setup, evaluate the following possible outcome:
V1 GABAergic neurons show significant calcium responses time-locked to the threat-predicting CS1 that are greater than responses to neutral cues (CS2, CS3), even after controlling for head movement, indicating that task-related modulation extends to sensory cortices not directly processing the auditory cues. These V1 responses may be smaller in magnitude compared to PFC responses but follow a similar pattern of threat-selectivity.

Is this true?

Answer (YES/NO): NO